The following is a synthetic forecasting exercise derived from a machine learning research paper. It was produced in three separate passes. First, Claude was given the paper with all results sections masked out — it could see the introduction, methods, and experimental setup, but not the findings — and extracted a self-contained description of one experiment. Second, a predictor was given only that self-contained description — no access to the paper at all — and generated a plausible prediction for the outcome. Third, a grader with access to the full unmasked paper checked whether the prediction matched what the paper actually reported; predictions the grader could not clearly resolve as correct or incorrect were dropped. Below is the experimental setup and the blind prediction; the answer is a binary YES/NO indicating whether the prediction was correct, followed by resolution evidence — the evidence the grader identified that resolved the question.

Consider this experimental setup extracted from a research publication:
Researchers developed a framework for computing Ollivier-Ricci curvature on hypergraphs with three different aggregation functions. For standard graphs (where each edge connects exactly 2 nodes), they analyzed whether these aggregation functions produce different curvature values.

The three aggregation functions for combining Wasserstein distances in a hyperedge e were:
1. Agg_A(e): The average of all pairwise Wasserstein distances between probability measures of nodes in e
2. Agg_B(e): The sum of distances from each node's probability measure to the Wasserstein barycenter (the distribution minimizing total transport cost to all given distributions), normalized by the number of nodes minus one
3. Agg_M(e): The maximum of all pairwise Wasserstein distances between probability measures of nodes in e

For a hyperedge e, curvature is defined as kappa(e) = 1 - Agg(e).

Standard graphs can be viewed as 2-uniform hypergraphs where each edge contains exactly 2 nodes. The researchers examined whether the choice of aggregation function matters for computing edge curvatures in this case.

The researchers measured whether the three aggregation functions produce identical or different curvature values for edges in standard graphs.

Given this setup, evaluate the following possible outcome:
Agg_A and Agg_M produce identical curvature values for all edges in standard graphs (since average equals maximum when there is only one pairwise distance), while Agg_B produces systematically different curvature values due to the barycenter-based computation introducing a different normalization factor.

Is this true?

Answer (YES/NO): NO